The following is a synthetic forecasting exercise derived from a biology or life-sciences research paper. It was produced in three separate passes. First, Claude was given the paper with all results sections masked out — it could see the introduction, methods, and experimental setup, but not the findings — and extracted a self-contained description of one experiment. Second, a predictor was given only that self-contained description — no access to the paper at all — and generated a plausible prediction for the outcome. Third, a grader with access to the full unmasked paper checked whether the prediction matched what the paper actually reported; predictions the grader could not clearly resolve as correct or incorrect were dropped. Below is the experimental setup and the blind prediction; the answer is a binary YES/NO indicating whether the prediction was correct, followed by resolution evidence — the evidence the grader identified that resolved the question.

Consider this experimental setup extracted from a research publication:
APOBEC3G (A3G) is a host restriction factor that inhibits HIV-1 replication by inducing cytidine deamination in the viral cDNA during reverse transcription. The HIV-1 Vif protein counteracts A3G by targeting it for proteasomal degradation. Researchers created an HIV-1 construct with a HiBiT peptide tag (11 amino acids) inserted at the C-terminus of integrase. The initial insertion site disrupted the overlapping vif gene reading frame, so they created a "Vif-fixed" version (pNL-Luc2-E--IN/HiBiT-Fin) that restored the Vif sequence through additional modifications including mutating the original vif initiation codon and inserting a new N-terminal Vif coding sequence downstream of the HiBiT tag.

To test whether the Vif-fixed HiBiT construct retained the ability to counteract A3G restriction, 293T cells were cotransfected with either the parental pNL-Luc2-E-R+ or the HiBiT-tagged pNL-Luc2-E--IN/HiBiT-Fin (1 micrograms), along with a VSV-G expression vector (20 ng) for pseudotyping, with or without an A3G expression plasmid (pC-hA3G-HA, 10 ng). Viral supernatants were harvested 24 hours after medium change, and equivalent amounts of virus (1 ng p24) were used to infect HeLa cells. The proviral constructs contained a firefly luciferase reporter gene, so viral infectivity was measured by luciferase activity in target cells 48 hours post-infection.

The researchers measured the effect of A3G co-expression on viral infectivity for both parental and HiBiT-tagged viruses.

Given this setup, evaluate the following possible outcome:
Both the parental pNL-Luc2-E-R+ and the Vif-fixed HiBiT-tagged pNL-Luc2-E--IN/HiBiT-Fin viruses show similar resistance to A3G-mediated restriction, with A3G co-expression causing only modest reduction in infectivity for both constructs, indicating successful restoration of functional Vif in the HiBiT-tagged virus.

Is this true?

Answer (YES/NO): YES